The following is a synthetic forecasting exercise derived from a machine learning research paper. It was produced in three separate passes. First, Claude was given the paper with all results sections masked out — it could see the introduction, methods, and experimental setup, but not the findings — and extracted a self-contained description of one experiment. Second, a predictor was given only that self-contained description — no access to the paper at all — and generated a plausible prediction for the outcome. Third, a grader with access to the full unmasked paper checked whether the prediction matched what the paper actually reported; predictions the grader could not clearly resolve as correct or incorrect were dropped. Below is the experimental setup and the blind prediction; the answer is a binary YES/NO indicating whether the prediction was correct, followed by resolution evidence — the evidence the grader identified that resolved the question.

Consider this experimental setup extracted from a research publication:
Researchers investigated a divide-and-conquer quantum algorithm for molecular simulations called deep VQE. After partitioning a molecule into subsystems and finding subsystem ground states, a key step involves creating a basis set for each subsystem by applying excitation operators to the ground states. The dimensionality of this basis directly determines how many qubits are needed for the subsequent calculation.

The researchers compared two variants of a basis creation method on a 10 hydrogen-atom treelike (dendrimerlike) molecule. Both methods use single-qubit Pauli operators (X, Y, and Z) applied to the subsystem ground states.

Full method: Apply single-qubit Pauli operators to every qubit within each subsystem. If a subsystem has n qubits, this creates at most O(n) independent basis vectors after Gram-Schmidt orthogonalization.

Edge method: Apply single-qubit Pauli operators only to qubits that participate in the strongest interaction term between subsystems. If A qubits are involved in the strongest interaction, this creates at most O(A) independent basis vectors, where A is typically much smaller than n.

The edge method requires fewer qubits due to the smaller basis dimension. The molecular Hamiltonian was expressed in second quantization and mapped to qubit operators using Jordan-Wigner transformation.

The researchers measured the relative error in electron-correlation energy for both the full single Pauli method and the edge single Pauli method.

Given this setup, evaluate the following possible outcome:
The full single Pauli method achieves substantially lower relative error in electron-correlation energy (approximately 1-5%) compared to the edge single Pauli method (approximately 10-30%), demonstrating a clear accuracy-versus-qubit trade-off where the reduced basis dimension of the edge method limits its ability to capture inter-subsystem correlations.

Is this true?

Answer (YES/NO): NO